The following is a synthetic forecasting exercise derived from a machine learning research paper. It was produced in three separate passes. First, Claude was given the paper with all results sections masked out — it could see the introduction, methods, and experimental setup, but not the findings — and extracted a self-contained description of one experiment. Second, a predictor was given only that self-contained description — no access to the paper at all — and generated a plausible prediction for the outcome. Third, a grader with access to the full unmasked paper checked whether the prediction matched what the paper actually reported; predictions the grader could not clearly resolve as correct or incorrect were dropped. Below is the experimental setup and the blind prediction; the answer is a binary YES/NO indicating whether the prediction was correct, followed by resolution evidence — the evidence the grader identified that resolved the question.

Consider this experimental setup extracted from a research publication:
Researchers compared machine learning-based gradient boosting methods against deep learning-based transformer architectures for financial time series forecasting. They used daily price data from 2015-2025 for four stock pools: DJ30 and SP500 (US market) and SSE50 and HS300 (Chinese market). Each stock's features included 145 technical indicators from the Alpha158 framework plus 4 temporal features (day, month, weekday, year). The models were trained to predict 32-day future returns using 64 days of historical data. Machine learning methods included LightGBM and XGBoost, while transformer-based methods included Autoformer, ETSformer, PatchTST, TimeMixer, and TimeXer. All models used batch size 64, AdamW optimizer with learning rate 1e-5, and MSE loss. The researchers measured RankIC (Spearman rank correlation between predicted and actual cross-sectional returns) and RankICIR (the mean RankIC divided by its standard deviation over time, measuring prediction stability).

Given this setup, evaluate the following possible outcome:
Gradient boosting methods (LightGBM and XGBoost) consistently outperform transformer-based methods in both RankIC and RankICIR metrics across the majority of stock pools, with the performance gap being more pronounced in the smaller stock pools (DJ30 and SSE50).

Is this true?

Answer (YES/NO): NO